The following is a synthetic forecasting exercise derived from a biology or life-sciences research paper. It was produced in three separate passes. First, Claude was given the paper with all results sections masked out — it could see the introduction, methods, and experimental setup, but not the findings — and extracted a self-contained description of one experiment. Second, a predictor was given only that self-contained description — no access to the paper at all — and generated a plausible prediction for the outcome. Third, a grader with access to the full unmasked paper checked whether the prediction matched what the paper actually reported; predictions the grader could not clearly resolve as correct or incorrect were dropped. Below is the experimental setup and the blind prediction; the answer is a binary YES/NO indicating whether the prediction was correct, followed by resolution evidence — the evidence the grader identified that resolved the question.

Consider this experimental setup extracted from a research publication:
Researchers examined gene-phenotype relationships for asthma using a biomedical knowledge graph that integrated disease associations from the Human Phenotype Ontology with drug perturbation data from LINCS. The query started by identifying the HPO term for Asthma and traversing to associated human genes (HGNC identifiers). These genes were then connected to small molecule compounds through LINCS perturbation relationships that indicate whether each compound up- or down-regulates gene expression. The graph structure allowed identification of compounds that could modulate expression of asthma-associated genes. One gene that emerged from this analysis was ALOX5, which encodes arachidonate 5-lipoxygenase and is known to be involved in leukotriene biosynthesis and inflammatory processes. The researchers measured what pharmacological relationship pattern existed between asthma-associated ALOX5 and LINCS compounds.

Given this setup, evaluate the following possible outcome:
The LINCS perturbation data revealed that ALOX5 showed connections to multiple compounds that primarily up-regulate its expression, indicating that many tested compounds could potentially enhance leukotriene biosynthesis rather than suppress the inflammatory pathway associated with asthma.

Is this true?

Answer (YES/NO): NO